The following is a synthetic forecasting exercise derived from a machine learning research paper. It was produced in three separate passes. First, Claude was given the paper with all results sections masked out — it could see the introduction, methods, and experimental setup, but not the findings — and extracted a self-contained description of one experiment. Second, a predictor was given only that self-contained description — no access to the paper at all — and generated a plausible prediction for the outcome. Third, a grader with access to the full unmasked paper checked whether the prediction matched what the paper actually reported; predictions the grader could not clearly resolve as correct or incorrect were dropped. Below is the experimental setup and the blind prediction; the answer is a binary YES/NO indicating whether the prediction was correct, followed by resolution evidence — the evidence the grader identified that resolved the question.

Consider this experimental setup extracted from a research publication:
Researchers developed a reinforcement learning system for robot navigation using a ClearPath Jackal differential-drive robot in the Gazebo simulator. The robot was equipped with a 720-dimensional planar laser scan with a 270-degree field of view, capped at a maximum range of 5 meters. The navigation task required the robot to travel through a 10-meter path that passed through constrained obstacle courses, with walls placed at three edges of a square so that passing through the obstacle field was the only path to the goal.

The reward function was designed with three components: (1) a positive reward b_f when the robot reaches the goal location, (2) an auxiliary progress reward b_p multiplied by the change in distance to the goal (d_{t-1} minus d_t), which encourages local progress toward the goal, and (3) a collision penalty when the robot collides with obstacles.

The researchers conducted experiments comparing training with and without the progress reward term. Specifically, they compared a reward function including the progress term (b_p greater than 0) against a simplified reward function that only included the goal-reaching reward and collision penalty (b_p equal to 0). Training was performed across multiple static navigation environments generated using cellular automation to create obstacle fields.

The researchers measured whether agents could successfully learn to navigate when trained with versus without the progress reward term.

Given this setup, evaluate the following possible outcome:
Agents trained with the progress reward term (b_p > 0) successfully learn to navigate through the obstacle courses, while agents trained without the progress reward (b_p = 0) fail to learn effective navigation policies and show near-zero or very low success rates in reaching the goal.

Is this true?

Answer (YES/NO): YES